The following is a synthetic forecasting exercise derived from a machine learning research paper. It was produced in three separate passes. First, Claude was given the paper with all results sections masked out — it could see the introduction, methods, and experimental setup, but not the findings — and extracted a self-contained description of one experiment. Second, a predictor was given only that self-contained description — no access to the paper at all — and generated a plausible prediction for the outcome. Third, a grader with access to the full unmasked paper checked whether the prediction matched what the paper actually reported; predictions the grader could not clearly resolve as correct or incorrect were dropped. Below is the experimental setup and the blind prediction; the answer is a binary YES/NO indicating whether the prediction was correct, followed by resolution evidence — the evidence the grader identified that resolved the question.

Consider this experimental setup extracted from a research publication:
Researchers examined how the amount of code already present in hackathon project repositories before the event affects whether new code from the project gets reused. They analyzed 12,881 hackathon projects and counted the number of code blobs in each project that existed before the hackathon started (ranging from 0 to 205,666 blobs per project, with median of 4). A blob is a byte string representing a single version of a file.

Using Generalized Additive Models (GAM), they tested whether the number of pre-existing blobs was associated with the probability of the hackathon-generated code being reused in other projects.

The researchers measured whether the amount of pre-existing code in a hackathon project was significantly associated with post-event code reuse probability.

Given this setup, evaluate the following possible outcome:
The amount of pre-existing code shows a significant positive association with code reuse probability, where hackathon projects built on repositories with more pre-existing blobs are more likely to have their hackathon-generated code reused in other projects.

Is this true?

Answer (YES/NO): YES